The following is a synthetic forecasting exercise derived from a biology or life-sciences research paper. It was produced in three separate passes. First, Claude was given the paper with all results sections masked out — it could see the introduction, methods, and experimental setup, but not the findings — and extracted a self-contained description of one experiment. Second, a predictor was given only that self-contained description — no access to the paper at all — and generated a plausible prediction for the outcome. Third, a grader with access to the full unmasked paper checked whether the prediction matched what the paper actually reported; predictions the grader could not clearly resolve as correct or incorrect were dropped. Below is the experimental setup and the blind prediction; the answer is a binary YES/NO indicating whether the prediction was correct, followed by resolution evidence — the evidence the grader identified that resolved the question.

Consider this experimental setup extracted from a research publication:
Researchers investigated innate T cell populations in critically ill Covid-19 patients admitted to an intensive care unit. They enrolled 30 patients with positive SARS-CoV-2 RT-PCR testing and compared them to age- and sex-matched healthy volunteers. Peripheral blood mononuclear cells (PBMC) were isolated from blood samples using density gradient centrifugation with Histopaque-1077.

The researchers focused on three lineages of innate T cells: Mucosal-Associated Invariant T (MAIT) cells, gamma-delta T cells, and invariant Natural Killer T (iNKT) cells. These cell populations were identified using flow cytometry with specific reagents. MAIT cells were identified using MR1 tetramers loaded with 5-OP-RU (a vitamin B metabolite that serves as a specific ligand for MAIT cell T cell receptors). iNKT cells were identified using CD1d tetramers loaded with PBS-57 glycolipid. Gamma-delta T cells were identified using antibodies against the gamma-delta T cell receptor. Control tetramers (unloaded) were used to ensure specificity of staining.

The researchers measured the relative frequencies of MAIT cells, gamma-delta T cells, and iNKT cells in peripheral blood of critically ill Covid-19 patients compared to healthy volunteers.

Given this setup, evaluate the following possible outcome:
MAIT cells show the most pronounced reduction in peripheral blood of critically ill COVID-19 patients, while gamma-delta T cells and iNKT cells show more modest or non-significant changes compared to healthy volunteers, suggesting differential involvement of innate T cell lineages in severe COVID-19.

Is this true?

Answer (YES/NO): NO